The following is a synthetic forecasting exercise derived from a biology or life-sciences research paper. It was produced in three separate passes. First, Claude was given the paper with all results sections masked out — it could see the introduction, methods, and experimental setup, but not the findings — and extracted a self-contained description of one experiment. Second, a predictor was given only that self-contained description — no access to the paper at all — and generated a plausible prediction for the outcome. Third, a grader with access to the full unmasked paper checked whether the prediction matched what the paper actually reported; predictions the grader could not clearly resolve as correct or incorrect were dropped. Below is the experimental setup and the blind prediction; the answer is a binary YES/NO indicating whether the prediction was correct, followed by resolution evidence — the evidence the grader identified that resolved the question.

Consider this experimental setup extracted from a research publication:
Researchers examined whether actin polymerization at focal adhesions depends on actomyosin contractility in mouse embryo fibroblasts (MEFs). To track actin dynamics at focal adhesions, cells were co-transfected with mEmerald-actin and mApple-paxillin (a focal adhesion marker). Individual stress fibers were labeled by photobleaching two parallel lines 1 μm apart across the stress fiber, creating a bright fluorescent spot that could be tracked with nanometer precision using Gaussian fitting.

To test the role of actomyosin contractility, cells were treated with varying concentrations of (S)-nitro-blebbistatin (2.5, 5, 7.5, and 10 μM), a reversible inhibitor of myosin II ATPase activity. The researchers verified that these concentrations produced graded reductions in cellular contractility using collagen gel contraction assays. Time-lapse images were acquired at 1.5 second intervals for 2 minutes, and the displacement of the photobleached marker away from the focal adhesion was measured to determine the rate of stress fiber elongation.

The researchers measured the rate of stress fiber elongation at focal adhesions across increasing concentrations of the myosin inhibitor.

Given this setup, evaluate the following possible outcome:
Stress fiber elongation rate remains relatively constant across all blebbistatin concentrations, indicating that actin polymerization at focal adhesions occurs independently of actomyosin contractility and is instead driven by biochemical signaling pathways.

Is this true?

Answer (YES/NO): NO